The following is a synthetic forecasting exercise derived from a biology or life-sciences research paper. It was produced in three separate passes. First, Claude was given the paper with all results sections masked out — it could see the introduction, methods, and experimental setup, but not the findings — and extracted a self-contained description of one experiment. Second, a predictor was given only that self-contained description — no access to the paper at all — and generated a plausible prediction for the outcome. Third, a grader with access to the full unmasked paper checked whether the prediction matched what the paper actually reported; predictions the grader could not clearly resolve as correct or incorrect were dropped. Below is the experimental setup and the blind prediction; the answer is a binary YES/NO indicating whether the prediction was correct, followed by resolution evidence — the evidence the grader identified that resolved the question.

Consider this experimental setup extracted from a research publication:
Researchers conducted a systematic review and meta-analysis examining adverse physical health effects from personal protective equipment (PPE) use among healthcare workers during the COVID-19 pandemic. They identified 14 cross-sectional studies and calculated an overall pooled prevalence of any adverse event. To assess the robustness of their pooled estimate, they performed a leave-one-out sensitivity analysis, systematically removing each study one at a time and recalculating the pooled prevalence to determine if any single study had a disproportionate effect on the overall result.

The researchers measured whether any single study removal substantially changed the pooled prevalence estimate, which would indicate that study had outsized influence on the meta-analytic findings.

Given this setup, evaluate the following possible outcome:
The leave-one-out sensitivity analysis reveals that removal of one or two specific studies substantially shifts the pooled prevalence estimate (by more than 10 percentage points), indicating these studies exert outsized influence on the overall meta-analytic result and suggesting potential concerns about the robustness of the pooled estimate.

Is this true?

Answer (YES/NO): NO